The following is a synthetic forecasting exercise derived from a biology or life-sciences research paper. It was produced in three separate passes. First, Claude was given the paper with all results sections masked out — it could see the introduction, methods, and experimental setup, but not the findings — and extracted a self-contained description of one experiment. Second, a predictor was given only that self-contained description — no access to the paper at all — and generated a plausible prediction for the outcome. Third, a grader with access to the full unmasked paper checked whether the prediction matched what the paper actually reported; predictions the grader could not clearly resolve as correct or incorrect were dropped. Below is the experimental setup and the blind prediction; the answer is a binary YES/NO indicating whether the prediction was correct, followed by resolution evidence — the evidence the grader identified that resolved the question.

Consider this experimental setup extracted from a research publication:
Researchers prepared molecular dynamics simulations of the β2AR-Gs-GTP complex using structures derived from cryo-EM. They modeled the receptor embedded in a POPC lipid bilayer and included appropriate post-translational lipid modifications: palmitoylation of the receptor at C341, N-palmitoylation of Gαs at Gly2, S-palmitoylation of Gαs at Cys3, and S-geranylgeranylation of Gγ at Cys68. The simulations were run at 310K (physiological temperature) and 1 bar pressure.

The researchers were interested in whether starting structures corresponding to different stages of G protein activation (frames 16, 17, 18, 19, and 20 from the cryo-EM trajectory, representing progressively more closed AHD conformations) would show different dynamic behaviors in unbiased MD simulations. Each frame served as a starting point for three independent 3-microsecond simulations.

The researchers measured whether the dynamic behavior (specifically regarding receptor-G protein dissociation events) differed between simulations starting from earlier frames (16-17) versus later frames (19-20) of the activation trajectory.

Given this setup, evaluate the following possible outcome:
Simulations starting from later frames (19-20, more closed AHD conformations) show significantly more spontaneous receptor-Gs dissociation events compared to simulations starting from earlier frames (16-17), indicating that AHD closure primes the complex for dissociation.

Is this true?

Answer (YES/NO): YES